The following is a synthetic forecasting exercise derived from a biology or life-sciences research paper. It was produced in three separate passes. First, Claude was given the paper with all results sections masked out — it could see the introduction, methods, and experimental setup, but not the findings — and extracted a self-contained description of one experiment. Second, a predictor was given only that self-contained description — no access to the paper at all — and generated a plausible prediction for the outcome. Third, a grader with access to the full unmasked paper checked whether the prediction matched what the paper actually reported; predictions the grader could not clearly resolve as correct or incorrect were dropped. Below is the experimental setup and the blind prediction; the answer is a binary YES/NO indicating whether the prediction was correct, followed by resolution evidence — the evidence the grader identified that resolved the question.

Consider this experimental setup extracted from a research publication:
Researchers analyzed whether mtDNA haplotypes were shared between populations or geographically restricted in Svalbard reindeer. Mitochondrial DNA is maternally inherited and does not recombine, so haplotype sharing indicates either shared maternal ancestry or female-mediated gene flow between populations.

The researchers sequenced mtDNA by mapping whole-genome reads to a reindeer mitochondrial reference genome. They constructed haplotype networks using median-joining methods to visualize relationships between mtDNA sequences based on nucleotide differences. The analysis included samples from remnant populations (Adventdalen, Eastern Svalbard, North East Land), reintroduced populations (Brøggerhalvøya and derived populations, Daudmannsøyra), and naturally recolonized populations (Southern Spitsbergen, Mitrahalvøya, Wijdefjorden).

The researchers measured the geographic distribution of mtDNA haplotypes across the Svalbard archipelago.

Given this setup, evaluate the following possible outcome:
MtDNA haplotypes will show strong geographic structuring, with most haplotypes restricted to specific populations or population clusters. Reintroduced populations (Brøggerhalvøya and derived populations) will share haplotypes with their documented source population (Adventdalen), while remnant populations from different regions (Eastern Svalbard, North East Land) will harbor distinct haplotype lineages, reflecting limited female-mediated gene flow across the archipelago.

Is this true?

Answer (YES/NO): NO